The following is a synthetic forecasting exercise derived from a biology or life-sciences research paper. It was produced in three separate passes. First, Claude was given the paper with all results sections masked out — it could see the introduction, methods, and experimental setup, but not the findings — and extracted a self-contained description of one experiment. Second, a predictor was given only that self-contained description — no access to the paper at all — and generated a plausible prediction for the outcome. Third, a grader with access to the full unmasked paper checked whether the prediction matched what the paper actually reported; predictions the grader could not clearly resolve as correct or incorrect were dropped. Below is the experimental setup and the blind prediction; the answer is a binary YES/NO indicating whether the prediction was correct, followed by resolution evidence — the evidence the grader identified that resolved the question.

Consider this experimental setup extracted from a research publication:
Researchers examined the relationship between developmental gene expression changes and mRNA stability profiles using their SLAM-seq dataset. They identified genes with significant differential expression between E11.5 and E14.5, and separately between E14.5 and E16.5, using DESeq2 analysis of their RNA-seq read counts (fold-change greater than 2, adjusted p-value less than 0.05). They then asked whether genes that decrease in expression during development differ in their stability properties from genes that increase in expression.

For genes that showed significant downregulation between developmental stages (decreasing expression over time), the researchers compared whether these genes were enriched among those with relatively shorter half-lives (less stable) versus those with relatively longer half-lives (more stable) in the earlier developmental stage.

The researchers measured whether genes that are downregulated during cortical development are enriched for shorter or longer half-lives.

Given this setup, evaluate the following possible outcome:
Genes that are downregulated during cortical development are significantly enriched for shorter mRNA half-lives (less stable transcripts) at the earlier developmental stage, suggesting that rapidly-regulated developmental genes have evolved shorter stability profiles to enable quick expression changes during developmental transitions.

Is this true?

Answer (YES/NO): YES